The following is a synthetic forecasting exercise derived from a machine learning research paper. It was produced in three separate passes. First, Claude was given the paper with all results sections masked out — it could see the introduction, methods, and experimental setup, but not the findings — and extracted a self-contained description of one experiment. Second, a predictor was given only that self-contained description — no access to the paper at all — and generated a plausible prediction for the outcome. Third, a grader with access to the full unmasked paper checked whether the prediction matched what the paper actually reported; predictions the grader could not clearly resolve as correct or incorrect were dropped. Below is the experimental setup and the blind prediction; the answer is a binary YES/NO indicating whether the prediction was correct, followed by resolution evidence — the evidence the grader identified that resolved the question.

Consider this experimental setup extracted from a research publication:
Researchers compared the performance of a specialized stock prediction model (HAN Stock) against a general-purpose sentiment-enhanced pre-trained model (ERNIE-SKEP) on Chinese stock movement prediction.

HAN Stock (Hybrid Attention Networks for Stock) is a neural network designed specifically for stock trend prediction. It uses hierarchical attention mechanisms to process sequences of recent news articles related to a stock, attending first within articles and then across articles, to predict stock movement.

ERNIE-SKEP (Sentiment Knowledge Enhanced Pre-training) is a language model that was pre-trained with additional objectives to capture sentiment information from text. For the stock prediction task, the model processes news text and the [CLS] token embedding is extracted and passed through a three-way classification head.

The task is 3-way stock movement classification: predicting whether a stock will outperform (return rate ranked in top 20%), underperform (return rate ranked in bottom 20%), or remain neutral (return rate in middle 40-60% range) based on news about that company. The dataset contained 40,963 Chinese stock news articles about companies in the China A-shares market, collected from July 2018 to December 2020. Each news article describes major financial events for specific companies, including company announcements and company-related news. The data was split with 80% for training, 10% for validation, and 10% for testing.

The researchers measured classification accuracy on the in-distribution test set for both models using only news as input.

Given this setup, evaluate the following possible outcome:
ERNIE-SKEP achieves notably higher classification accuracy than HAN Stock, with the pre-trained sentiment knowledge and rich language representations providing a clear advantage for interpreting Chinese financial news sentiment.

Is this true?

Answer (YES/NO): YES